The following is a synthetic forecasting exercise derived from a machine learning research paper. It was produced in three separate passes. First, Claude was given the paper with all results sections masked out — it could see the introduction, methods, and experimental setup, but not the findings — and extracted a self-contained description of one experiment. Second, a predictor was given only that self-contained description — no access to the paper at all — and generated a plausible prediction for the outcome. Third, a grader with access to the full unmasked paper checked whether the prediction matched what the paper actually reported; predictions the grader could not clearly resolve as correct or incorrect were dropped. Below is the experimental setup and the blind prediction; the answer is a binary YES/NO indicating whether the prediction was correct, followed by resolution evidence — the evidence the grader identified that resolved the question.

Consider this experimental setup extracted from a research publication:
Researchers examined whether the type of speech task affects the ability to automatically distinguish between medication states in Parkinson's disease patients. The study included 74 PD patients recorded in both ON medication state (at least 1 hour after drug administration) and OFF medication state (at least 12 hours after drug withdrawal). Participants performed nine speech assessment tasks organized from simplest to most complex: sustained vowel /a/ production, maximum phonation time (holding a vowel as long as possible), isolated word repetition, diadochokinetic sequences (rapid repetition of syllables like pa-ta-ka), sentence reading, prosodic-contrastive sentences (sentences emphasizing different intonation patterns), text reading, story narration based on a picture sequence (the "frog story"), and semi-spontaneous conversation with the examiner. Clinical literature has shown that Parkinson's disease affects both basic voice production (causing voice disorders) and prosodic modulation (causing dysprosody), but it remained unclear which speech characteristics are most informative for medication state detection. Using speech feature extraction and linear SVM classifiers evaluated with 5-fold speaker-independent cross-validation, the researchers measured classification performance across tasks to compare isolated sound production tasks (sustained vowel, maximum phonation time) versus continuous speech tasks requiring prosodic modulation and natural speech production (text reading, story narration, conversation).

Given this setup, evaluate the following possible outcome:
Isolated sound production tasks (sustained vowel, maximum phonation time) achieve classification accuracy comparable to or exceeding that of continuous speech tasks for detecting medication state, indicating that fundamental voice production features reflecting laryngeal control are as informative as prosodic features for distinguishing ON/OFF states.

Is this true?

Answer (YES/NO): NO